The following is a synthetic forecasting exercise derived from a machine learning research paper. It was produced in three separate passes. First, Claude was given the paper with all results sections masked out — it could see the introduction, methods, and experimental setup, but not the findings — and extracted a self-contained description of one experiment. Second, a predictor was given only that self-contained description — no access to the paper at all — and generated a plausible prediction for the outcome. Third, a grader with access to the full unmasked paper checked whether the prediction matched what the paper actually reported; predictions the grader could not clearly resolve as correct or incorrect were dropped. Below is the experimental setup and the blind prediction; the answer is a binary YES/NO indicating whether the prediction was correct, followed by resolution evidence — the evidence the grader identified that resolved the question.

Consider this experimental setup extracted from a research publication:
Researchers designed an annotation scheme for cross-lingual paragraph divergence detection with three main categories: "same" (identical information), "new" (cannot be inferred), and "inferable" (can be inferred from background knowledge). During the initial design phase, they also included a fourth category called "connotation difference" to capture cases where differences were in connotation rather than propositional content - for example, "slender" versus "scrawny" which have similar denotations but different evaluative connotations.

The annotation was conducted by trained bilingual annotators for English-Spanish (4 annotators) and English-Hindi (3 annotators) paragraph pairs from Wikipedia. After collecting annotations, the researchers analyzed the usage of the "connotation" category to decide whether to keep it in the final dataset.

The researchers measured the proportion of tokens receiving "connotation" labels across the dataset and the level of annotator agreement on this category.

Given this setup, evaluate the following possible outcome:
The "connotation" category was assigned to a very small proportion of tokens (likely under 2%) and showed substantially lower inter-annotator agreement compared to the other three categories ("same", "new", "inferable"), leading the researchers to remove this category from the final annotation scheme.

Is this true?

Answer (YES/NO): YES